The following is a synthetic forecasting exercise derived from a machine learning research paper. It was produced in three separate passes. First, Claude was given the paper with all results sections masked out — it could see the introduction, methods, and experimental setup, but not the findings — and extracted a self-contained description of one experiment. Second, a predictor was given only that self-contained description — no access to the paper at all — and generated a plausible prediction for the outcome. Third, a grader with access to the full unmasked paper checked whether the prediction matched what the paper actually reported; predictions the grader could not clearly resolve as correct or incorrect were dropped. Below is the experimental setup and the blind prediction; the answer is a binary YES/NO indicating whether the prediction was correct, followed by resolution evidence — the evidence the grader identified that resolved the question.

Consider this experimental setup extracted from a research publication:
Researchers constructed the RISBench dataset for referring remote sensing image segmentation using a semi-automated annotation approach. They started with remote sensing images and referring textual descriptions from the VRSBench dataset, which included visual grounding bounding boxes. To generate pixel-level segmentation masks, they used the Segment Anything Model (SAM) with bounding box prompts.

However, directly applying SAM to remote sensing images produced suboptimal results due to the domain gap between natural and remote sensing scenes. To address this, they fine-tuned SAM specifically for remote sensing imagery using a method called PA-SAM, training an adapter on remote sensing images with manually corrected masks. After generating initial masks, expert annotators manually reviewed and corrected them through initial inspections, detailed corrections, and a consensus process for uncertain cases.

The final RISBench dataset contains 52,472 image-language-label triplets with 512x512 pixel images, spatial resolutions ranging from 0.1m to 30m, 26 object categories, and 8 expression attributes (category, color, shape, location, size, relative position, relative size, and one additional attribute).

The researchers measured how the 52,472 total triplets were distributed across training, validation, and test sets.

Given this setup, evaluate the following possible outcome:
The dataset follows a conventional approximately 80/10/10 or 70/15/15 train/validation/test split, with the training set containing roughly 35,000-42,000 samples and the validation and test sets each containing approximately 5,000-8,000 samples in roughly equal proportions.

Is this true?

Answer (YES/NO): NO